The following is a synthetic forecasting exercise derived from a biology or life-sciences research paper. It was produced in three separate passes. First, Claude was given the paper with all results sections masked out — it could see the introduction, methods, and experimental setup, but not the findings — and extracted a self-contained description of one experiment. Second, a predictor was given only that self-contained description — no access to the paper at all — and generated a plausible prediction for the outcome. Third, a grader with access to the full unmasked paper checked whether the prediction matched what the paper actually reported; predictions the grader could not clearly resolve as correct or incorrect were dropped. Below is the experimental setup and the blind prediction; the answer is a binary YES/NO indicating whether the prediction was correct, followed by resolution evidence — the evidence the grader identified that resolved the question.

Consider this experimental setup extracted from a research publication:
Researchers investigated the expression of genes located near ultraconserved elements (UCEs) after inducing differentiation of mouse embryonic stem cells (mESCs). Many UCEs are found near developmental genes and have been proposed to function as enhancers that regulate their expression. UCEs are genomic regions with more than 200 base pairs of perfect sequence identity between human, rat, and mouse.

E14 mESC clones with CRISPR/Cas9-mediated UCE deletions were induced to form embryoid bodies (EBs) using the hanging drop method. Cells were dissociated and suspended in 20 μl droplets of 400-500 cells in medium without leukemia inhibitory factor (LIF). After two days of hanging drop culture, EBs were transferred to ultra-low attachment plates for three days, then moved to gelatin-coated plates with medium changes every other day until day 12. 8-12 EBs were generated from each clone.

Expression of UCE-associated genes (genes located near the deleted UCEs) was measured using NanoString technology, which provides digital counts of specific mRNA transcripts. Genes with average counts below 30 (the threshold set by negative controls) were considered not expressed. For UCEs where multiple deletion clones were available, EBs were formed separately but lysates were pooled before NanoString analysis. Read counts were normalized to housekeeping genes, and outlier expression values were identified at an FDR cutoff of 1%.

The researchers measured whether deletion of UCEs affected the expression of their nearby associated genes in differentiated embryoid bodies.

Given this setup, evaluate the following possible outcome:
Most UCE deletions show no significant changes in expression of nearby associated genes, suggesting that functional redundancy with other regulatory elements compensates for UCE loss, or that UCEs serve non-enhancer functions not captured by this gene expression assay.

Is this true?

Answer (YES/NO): YES